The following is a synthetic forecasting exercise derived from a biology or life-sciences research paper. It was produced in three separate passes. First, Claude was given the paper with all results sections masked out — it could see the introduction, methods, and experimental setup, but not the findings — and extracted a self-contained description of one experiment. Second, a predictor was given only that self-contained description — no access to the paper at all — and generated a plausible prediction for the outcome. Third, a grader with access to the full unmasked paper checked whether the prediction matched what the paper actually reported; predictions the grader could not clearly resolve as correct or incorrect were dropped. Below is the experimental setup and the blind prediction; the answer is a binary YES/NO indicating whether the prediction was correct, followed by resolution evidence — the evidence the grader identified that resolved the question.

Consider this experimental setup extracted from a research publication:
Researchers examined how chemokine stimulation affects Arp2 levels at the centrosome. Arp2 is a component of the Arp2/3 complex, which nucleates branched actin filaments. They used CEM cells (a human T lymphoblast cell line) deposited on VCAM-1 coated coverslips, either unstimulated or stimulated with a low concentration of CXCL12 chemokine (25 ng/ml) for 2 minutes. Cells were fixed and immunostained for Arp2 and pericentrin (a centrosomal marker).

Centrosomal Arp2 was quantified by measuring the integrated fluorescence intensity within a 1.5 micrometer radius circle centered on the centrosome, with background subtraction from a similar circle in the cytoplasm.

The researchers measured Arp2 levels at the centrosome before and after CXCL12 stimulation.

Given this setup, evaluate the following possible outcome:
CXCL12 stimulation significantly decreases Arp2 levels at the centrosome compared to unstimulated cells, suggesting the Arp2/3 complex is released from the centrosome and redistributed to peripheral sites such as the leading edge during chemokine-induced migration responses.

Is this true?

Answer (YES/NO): YES